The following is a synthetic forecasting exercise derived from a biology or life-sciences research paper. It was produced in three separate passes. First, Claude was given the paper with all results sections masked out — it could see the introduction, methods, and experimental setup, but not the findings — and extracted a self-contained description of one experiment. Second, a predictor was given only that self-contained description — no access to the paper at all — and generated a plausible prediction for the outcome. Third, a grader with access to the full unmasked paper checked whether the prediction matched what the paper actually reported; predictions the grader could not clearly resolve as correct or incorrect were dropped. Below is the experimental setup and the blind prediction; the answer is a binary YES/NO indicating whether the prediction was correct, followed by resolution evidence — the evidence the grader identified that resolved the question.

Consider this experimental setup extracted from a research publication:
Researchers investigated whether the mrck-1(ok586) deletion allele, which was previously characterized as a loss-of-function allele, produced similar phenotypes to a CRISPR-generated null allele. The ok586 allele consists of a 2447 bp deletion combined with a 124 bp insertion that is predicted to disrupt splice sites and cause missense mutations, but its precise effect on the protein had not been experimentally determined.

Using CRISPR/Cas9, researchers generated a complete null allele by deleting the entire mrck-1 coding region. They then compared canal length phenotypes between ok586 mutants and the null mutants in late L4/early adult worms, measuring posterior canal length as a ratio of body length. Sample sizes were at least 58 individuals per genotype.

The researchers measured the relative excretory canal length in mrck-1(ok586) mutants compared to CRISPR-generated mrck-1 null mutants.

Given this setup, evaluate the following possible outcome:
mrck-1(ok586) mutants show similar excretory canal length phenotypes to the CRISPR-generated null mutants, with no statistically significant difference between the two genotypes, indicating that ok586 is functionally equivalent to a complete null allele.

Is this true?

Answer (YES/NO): YES